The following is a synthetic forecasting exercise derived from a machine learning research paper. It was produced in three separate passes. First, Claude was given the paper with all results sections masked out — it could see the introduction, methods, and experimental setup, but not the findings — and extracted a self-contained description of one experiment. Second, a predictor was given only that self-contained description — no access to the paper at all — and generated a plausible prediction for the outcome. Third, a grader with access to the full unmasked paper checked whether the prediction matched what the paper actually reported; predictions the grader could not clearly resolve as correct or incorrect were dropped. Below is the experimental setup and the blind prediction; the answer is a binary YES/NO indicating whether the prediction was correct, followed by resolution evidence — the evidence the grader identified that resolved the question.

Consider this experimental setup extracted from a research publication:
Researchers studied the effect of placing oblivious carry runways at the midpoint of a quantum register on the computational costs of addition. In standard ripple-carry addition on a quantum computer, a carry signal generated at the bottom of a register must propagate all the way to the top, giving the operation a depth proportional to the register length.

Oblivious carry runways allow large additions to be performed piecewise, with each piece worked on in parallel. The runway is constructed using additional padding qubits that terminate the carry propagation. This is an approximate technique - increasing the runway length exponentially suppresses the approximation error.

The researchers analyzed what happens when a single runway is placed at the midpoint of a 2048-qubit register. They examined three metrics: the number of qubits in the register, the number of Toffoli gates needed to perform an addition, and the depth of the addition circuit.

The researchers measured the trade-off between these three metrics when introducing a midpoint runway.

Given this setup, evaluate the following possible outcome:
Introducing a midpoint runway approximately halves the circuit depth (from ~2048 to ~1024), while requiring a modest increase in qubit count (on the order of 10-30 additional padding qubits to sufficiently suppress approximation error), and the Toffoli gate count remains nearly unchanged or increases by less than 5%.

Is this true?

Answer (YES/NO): NO